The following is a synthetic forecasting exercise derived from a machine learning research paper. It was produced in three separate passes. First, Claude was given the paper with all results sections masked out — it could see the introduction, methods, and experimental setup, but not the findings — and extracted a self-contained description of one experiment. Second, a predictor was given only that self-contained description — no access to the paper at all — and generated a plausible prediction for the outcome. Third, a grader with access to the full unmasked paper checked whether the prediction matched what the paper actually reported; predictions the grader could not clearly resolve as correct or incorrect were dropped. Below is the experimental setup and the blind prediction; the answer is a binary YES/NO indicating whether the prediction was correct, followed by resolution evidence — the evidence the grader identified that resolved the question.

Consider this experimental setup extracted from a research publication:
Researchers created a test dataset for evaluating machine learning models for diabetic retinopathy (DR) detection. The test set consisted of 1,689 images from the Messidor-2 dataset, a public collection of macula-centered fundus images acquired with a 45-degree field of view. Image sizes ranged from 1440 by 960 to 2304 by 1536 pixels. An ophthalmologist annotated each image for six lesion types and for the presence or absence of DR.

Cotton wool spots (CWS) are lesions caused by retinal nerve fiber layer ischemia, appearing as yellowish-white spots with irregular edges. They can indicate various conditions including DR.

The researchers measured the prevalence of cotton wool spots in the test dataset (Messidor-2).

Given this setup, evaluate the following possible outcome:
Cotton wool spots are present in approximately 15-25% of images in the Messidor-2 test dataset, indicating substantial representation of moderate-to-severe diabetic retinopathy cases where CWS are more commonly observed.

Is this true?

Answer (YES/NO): NO